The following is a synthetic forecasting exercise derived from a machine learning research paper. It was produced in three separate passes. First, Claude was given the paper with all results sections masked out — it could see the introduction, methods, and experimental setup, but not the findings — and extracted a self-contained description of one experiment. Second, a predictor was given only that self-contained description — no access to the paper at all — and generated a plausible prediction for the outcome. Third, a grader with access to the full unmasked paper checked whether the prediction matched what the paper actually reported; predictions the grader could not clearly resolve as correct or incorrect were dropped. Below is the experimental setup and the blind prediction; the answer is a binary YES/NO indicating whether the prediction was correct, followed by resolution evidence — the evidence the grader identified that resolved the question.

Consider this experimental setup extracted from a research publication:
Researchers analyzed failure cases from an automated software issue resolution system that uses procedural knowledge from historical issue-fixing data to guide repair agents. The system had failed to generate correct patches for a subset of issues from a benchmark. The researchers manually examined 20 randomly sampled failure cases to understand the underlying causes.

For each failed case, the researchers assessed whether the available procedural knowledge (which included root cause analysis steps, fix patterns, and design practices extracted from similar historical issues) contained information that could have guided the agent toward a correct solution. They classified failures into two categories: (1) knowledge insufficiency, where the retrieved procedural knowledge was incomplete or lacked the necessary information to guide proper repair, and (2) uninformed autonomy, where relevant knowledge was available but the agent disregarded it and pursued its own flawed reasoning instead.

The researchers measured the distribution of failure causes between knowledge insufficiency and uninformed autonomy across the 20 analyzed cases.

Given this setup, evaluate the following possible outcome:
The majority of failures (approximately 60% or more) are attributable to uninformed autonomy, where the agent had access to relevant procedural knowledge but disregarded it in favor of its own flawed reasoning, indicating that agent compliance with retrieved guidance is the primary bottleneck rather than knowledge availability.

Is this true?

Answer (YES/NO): YES